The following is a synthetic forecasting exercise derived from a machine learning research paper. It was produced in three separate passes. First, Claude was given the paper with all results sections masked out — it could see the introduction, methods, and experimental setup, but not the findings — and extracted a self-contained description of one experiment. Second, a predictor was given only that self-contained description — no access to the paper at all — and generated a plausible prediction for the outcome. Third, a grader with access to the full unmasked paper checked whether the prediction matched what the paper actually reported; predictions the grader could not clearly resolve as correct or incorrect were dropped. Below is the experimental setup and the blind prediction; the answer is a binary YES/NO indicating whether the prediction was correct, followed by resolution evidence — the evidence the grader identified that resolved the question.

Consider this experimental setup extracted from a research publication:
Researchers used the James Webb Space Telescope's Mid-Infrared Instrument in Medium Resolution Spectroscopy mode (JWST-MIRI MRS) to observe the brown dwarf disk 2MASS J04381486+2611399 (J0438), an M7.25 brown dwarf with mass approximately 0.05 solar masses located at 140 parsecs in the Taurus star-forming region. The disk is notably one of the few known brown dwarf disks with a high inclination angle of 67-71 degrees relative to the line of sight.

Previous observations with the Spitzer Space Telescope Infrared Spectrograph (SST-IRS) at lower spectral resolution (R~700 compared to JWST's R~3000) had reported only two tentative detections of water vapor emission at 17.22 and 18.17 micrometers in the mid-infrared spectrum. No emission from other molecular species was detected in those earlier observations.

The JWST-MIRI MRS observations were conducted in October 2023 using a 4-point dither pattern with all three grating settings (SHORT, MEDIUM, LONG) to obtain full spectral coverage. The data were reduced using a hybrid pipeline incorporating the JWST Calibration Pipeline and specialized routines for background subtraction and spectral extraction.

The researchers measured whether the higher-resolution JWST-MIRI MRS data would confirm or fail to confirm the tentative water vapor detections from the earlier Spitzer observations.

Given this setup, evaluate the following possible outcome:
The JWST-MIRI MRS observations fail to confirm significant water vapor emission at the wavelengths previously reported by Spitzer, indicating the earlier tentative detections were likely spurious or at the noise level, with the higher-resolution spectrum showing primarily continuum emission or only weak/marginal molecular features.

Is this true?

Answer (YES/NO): NO